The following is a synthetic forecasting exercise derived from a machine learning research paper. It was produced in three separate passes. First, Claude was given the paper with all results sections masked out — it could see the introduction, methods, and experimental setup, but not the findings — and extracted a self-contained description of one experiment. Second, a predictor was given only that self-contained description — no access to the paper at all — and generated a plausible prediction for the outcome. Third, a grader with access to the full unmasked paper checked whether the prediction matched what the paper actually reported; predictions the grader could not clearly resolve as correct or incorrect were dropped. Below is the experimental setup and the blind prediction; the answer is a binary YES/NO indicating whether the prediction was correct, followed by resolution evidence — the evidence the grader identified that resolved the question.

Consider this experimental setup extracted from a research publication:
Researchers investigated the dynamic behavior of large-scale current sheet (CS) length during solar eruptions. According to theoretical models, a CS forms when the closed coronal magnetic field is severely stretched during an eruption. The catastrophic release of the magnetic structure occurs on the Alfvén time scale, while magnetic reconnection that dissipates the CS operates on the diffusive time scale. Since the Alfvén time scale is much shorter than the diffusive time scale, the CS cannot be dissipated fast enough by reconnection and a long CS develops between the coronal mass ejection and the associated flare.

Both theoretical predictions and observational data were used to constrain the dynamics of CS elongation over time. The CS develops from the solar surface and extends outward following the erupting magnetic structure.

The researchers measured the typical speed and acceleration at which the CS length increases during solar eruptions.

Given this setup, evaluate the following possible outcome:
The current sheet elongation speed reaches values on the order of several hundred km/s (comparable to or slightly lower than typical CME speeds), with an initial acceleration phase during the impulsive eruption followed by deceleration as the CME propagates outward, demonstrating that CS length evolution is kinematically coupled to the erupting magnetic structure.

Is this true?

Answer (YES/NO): NO